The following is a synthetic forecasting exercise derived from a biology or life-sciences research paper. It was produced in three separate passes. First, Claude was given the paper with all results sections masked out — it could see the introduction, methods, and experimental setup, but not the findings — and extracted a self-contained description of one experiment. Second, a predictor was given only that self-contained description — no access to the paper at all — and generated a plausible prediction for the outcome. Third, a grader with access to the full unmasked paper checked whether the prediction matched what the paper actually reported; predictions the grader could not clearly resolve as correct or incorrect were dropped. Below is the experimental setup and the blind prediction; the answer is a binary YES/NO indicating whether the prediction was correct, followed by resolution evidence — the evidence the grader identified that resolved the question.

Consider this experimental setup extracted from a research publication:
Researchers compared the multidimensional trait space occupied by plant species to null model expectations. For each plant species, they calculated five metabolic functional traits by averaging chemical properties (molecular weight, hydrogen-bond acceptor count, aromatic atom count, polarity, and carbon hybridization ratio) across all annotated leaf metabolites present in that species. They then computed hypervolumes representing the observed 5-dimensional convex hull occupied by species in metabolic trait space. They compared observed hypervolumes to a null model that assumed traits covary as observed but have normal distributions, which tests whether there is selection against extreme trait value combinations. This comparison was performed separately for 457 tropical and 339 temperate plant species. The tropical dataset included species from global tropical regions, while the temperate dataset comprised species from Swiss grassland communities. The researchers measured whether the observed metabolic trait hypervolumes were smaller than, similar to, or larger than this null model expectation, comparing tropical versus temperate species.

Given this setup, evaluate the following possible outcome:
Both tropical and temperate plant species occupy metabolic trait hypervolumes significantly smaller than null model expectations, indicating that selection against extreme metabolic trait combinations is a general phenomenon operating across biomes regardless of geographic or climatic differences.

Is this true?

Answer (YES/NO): NO